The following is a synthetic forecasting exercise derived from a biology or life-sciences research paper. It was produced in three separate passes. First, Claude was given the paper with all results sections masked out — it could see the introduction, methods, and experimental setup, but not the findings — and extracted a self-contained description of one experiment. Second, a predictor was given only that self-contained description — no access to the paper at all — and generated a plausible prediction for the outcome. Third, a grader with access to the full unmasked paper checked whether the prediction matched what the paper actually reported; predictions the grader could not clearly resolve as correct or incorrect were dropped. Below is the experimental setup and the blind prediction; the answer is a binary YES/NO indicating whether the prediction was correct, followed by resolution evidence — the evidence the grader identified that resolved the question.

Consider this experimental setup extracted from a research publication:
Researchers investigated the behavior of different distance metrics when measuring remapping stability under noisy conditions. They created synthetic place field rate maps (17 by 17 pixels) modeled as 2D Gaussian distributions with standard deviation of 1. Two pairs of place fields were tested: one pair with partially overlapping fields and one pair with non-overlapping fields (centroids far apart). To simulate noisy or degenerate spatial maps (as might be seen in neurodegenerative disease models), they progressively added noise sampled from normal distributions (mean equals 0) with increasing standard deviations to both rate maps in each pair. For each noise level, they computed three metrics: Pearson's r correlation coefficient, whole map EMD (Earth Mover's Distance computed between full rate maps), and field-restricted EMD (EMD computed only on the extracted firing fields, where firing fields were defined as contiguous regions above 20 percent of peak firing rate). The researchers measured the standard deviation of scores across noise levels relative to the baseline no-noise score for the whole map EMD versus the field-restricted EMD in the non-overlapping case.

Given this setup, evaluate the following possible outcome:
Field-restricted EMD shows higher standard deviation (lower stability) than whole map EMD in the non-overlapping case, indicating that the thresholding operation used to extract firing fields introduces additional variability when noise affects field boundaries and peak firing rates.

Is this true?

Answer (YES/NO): NO